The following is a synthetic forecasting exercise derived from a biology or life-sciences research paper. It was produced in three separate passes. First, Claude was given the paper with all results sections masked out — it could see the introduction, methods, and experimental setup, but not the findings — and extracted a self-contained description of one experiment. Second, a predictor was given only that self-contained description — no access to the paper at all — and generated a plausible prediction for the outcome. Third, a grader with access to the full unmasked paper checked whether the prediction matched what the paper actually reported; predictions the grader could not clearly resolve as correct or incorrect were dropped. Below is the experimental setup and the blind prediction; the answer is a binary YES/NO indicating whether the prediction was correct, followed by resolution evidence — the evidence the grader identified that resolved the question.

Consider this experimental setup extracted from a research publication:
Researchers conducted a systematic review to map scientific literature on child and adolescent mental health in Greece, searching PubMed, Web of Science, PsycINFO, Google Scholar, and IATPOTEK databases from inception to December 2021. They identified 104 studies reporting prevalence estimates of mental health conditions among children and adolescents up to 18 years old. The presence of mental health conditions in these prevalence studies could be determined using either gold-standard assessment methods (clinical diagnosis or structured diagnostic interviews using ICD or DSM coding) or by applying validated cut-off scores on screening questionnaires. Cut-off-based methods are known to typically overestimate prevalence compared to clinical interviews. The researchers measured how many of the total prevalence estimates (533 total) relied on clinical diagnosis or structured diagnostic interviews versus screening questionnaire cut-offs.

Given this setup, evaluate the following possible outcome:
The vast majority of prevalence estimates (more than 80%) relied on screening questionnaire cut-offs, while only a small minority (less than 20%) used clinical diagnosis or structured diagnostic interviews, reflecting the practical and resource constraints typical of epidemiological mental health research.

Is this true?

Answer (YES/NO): YES